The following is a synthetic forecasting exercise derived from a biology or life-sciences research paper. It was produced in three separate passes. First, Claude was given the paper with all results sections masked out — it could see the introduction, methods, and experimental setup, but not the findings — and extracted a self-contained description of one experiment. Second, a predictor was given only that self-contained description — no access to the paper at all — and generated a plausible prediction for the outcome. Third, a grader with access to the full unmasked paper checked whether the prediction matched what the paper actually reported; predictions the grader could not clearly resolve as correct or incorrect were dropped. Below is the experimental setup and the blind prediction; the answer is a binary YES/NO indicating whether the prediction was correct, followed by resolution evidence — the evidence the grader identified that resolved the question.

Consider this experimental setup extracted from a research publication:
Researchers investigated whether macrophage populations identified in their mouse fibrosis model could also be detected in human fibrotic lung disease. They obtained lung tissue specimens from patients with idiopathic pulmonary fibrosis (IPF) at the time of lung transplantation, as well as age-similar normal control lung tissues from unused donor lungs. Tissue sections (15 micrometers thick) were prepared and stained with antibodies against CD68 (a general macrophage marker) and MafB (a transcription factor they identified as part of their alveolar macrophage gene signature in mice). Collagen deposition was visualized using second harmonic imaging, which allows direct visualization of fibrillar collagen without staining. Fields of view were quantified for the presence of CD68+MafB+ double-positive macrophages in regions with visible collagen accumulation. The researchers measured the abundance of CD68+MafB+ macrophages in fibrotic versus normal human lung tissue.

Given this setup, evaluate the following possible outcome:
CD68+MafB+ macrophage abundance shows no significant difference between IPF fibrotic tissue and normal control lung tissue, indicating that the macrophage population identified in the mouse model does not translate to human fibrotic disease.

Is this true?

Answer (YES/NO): NO